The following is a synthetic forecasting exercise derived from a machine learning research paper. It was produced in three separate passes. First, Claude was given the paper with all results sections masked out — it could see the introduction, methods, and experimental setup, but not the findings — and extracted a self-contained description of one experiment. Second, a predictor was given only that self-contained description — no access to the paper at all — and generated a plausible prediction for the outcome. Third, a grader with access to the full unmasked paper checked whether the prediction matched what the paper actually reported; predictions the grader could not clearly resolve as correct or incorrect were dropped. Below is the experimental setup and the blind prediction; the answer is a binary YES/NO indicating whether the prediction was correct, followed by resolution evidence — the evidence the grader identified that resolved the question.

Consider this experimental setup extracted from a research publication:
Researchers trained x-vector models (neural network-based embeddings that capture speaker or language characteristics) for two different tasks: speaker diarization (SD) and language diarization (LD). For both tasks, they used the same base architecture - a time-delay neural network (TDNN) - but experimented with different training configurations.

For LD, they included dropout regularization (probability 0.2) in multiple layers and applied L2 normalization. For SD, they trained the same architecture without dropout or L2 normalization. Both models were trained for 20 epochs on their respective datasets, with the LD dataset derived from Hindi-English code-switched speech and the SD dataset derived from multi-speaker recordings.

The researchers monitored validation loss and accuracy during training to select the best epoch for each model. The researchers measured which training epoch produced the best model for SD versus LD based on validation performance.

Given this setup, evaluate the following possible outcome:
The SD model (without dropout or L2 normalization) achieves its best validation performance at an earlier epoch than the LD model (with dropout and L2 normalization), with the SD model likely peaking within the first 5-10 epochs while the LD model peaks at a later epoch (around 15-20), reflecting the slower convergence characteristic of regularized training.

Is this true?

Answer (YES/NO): NO